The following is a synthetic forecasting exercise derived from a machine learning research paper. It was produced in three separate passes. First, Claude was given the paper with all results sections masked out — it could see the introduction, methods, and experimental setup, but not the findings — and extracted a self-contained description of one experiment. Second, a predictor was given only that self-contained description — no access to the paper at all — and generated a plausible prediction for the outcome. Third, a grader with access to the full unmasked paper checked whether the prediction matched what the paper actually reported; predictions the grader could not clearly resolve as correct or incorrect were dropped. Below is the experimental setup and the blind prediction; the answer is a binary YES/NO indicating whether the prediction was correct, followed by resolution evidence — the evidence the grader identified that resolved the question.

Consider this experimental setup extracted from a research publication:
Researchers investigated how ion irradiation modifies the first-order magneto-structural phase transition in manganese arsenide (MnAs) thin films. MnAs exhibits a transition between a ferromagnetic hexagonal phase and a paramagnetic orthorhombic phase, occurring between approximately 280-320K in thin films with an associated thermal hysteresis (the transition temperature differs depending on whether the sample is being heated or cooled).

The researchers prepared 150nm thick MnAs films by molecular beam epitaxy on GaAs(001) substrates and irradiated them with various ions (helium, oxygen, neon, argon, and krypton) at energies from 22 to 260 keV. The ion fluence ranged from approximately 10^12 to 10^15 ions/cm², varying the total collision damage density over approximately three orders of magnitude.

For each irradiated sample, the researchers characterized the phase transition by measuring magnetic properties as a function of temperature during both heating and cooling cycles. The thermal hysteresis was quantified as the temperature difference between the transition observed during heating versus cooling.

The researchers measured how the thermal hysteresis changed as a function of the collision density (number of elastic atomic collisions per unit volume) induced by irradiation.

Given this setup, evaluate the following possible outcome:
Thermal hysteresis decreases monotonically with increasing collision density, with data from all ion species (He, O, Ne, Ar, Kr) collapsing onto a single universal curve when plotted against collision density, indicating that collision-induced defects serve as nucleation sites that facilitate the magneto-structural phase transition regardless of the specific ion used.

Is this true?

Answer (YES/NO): YES